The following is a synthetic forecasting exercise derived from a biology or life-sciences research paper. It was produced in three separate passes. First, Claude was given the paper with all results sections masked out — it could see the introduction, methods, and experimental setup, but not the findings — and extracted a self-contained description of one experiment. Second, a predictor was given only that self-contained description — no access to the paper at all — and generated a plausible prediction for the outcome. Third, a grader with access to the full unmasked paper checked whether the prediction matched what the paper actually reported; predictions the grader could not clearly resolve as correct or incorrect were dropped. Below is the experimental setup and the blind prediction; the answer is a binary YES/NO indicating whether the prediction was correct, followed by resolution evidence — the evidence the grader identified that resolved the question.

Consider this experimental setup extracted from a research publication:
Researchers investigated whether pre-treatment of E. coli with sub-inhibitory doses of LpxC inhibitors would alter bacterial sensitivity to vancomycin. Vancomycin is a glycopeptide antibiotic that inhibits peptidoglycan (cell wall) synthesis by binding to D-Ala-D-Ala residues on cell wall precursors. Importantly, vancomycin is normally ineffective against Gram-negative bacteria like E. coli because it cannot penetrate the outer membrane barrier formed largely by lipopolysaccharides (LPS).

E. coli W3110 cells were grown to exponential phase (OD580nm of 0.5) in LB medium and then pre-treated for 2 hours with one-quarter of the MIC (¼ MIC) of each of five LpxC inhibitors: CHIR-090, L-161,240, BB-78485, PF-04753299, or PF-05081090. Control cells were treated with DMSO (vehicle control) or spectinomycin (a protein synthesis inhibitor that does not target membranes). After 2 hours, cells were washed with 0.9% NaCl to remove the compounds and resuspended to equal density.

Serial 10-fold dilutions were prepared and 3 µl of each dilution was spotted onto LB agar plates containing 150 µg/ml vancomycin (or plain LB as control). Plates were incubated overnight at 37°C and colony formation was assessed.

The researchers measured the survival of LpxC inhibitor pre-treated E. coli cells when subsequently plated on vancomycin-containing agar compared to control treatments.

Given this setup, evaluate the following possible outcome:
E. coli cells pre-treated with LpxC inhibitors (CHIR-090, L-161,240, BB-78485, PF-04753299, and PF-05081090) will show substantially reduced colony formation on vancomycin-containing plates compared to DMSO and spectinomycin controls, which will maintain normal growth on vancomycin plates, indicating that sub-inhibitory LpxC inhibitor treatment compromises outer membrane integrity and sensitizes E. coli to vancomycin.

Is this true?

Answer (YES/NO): YES